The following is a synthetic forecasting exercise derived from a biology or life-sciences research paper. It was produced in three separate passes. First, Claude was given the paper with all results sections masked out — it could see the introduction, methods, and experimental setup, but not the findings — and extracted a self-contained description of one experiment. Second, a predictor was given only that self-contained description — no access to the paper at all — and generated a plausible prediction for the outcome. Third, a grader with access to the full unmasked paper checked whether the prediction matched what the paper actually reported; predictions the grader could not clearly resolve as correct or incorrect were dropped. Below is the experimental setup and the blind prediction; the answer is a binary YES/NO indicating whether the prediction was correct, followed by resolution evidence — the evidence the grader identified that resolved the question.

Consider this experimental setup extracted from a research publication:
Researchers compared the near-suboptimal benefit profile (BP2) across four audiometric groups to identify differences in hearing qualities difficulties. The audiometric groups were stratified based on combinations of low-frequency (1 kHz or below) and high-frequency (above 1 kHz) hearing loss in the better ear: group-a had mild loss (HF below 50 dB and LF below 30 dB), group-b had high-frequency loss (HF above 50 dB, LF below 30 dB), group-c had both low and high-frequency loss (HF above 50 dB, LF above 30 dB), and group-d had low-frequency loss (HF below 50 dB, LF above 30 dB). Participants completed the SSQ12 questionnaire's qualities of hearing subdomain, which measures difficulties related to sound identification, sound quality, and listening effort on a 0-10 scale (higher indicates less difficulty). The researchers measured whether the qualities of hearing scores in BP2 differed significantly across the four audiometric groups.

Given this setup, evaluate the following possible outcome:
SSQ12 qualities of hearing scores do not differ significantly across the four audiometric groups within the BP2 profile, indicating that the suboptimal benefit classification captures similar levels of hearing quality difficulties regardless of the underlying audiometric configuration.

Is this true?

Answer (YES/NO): NO